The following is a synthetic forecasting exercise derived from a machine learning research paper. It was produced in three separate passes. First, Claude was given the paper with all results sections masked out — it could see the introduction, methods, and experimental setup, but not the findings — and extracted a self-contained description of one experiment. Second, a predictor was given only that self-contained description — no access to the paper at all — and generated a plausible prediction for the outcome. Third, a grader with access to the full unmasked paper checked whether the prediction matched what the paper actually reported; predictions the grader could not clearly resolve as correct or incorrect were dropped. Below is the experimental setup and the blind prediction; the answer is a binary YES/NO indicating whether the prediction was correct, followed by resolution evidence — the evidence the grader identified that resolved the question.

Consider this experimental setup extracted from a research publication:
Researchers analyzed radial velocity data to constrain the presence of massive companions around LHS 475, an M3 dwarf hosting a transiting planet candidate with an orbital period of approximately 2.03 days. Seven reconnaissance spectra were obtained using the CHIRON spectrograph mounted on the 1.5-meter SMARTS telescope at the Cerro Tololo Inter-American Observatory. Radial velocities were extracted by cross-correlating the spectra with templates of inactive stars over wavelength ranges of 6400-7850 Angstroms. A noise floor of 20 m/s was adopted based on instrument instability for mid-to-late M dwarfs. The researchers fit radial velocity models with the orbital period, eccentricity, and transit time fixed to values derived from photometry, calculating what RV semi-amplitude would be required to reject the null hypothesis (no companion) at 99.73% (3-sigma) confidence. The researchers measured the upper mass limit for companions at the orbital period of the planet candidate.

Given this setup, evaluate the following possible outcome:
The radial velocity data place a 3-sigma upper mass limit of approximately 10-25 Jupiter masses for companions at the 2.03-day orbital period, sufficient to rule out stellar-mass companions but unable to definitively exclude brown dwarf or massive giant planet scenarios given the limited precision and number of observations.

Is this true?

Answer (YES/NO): NO